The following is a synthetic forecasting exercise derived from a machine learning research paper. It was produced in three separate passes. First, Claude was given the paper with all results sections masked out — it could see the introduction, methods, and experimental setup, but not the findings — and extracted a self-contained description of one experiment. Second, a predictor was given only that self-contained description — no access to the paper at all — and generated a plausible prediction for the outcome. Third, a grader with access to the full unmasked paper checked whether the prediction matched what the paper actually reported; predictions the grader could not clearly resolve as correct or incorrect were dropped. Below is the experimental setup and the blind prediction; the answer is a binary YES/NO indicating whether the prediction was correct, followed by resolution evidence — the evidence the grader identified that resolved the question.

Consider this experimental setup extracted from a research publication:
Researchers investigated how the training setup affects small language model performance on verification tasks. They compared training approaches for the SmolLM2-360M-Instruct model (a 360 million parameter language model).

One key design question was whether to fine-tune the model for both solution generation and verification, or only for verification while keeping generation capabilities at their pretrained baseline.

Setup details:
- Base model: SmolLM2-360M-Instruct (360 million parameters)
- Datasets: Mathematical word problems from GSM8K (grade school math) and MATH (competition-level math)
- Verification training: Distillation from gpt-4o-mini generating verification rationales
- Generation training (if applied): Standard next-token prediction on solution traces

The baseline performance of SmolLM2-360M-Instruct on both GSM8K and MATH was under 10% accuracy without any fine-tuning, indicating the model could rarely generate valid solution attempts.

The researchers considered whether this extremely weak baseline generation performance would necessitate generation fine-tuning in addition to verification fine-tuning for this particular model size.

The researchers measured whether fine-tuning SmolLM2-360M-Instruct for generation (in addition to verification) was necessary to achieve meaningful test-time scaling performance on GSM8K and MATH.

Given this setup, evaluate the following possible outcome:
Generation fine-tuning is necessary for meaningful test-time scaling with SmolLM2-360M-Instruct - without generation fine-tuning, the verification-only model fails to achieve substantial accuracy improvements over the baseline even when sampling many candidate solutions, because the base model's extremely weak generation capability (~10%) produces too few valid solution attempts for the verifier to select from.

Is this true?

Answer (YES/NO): YES